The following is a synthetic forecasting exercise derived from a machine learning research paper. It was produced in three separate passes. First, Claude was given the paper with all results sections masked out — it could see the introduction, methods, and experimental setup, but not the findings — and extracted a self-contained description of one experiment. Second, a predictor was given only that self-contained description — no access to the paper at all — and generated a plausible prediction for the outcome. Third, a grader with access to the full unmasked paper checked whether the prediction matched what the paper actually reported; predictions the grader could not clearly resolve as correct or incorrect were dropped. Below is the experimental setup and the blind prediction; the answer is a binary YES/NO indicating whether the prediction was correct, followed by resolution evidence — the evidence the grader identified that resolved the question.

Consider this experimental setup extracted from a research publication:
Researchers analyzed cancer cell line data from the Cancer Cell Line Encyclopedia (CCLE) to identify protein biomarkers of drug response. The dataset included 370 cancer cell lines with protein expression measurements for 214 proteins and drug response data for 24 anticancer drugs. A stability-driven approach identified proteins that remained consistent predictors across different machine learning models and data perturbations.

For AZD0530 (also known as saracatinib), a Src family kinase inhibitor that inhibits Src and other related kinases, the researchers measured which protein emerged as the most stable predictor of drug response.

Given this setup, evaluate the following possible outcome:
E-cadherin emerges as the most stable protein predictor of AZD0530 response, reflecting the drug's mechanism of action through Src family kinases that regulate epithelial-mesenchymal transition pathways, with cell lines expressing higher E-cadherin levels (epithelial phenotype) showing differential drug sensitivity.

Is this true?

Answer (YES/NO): NO